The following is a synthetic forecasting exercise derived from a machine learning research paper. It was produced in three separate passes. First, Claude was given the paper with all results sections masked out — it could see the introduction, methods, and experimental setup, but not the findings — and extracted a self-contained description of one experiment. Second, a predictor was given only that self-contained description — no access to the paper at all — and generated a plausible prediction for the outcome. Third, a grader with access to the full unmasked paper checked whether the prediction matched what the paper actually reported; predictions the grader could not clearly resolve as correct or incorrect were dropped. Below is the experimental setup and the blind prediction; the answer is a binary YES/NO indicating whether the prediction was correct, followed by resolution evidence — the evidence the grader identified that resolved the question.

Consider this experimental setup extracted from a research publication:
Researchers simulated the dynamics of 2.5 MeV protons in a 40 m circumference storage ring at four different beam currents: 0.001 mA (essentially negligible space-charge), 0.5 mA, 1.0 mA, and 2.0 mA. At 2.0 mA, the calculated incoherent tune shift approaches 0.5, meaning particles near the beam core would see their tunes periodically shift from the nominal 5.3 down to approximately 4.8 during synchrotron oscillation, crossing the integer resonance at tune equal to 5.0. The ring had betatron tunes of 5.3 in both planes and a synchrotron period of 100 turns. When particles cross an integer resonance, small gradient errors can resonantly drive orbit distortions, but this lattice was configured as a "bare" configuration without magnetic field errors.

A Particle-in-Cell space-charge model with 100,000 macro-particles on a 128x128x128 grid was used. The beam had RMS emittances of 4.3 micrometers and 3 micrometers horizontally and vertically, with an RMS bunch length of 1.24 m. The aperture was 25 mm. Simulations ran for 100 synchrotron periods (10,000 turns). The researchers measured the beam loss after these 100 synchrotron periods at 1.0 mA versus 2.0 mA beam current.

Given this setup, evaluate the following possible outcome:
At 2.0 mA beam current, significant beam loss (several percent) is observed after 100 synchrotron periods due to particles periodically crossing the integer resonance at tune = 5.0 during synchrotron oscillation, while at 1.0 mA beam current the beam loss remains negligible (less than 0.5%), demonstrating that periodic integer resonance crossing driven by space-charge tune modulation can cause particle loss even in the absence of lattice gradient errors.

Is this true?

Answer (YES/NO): NO